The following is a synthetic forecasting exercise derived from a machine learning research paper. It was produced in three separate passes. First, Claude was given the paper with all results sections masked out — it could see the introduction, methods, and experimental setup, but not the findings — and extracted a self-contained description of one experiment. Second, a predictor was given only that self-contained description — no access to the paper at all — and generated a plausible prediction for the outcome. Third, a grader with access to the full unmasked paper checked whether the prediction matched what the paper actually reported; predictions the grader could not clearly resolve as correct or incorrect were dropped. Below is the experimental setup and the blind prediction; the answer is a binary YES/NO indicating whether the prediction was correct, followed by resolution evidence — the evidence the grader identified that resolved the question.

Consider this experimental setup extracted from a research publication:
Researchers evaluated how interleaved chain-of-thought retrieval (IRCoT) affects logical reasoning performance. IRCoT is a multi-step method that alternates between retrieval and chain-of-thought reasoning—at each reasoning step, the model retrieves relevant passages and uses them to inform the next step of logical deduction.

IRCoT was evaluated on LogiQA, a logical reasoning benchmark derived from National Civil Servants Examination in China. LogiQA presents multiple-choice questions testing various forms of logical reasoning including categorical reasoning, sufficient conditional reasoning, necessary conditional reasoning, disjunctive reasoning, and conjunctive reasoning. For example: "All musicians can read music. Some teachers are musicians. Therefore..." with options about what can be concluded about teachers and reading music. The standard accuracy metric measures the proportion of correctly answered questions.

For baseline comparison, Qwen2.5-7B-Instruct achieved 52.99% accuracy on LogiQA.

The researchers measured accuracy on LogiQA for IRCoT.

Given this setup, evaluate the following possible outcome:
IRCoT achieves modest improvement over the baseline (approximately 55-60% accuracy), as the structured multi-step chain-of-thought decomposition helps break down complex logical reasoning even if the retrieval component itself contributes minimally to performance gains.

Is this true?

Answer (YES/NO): NO